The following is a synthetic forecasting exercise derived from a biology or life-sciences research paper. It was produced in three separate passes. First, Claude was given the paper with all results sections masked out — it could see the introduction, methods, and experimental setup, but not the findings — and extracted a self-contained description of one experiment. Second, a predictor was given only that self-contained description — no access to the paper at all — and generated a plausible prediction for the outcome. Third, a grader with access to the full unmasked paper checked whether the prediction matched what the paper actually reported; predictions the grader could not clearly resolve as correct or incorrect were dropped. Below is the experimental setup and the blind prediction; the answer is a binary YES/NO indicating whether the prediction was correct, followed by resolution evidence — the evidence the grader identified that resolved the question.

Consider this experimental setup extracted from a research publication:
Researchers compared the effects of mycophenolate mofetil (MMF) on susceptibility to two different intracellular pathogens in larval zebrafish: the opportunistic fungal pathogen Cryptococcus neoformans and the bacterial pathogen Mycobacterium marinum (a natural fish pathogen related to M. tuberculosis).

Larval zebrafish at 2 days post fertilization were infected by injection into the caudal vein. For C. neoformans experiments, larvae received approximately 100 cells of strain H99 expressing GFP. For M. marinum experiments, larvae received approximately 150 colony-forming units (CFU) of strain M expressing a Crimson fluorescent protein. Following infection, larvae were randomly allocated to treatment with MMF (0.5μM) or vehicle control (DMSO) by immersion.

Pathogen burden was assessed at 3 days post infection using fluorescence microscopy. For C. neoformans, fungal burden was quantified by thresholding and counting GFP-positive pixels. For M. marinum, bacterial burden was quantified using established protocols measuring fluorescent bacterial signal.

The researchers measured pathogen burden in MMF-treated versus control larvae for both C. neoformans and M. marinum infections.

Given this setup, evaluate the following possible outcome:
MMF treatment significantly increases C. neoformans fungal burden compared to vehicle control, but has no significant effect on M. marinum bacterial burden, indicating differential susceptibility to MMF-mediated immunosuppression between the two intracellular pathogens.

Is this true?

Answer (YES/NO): YES